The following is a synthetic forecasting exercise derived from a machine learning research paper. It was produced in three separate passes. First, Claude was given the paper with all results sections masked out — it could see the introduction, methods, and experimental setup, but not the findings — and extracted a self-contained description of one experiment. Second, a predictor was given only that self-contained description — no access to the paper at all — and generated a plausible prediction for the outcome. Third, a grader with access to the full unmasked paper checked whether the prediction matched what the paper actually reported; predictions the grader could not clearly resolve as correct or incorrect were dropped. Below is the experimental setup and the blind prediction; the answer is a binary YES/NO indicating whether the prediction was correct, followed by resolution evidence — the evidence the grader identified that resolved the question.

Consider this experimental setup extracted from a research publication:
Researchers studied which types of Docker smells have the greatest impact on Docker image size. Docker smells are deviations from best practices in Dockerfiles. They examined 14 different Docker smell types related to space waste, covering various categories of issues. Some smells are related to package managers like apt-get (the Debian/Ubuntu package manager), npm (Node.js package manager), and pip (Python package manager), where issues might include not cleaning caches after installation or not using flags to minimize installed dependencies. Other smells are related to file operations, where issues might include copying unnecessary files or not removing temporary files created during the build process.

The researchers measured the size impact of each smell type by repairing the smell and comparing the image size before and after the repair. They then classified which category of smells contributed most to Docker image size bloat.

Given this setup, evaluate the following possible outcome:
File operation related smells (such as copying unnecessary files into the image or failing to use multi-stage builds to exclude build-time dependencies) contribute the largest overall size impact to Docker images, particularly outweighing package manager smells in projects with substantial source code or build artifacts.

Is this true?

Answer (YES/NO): NO